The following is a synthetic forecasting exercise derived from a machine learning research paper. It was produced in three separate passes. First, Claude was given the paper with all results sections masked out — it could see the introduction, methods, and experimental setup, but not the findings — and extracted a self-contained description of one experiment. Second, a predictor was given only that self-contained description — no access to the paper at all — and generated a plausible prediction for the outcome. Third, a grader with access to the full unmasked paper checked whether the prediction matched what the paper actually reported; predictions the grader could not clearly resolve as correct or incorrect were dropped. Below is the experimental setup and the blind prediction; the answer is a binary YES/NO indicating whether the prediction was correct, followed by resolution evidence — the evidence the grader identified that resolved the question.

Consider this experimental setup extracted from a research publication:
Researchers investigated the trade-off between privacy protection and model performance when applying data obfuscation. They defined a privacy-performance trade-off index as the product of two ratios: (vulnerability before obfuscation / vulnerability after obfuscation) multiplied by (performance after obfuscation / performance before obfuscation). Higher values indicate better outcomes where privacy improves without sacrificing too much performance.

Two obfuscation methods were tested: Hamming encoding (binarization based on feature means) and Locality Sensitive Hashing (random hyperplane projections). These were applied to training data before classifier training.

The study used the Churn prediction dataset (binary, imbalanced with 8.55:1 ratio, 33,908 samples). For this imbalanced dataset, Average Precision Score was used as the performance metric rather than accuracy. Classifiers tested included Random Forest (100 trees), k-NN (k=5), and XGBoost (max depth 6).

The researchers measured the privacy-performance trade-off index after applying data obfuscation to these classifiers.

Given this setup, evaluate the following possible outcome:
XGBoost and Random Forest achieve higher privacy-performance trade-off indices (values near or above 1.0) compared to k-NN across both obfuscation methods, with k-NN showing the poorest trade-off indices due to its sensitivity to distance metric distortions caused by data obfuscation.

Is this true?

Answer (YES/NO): NO